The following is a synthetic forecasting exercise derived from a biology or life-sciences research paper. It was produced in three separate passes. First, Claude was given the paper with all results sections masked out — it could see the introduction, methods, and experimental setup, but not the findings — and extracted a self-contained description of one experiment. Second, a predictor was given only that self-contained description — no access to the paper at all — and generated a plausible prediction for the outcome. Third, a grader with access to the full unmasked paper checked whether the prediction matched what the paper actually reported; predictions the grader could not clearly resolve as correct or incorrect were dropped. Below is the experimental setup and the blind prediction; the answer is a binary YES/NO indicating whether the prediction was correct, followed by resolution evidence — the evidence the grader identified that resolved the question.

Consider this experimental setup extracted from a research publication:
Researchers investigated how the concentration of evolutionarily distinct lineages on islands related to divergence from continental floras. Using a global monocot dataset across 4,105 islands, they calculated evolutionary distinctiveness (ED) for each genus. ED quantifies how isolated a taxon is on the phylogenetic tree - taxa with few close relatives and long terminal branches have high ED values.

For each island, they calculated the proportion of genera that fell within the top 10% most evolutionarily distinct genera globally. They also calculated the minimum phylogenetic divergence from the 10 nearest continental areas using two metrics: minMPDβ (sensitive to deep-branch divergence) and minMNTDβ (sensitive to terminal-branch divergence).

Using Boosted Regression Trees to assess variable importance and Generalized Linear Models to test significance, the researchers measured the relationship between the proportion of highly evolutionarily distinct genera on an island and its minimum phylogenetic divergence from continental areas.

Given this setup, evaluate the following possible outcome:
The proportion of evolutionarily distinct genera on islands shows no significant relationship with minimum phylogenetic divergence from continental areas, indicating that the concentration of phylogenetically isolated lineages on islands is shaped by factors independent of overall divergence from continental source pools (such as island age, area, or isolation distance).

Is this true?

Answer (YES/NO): NO